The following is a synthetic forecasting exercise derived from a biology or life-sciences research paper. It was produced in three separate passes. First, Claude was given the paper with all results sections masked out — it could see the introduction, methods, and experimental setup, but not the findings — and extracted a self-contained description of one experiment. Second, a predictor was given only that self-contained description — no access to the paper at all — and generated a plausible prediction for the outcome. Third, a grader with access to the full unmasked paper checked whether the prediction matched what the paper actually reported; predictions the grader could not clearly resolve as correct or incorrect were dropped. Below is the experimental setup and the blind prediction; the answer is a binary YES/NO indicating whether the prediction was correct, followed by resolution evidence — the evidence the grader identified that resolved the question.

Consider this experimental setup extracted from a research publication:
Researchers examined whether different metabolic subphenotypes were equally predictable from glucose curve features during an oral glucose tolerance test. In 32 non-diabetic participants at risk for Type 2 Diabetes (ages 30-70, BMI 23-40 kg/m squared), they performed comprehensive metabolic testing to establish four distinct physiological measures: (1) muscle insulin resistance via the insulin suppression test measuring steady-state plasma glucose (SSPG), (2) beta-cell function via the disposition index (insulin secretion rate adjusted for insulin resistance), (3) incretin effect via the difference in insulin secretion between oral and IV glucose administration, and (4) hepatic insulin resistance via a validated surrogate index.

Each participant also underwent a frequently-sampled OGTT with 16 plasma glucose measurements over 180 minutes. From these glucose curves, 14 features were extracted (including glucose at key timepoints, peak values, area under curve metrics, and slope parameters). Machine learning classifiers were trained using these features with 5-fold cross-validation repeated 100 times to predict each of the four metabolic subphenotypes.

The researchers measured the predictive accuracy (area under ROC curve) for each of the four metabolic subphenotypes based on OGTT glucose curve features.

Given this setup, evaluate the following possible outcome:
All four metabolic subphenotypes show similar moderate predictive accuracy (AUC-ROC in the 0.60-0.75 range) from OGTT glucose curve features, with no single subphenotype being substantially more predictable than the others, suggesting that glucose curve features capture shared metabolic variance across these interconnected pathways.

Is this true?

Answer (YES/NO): NO